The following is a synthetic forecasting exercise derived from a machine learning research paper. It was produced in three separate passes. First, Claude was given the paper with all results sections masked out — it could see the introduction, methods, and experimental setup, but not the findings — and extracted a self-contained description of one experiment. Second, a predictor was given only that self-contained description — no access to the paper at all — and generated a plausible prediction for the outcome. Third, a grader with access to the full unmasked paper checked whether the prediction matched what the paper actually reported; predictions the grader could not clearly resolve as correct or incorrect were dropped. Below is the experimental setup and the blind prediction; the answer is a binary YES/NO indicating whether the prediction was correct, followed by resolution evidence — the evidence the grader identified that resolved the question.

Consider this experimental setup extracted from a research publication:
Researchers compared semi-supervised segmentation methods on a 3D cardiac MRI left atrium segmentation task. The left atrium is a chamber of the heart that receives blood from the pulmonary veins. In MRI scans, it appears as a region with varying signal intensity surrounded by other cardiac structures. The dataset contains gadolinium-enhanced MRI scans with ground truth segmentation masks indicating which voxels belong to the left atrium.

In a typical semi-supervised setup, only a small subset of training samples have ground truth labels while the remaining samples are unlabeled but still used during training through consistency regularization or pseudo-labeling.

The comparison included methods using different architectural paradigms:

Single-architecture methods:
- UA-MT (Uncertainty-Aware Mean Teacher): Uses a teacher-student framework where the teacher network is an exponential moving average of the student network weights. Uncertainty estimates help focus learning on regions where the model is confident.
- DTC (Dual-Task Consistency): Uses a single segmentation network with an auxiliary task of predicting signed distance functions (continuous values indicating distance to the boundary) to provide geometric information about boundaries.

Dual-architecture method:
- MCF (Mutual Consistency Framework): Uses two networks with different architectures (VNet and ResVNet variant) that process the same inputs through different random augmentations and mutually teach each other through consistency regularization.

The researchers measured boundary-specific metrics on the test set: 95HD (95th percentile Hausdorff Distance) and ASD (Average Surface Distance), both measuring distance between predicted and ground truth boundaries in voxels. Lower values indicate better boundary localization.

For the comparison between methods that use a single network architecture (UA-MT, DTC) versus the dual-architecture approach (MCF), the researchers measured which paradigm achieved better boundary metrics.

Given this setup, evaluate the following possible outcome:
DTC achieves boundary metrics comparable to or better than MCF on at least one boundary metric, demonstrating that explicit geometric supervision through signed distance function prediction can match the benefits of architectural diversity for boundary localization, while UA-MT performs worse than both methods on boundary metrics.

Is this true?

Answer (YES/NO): NO